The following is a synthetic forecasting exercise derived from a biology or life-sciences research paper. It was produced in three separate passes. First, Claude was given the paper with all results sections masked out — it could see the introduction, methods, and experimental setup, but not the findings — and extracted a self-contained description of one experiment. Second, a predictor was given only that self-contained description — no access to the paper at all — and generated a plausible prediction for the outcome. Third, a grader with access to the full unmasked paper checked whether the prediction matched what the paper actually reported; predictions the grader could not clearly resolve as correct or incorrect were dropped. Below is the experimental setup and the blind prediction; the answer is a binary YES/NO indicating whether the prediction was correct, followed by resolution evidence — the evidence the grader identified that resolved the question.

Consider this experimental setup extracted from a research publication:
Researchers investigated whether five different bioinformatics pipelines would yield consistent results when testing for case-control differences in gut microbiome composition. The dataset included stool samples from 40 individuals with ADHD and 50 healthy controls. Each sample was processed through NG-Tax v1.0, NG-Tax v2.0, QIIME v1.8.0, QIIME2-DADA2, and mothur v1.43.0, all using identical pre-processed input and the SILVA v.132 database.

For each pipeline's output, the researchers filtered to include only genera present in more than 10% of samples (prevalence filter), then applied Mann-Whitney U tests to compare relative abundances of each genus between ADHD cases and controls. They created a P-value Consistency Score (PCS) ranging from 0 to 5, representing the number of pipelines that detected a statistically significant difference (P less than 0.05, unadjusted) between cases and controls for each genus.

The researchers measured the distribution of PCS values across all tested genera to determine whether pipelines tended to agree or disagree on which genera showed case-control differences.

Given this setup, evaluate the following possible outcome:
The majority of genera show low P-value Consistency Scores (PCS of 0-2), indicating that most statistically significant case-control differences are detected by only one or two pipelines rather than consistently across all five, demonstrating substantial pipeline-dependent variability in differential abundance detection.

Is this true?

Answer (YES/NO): YES